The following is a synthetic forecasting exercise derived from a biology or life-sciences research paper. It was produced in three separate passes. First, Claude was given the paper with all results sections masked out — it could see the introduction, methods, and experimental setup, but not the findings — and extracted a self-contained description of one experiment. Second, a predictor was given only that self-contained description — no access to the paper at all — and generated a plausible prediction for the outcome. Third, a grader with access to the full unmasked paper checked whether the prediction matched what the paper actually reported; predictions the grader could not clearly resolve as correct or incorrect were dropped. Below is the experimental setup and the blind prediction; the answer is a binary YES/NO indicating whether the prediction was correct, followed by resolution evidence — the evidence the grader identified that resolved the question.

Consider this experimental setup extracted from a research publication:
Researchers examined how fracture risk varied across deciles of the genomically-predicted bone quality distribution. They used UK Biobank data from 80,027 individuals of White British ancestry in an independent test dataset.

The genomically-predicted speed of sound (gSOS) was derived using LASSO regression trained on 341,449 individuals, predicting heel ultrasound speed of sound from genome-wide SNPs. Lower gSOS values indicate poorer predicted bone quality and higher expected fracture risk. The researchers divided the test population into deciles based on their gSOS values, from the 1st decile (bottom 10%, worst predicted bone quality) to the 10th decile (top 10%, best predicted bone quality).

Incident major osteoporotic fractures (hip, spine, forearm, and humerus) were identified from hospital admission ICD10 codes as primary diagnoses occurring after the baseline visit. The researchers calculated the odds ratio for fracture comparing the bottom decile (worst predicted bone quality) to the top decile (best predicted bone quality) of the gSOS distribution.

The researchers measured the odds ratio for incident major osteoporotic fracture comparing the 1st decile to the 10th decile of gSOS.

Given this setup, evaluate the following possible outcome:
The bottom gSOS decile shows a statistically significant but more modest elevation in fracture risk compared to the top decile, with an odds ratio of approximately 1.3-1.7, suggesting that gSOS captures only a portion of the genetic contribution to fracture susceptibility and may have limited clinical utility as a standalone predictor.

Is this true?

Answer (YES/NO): NO